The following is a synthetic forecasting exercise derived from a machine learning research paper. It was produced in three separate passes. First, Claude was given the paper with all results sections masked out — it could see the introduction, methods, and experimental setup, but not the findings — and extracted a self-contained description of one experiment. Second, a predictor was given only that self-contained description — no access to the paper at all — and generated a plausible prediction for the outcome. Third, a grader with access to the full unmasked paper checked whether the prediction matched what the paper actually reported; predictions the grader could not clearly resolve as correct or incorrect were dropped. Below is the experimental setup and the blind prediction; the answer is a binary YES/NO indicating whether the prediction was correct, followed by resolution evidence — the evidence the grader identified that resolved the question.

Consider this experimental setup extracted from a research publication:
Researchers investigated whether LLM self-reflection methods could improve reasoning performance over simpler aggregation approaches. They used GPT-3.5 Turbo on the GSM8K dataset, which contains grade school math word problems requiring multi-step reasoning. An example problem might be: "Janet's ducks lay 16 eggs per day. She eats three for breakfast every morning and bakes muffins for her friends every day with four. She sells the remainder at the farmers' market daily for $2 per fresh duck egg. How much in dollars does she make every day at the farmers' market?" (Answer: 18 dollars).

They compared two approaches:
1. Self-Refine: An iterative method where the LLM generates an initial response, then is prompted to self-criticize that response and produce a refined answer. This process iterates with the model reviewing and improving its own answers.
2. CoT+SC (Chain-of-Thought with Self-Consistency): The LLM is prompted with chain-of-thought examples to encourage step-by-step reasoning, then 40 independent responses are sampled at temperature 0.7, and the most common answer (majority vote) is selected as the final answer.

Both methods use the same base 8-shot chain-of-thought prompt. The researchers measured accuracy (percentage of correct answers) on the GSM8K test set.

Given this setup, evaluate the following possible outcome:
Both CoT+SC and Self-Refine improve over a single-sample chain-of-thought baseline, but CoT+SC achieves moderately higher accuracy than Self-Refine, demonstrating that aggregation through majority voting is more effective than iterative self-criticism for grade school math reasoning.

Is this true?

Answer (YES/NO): NO